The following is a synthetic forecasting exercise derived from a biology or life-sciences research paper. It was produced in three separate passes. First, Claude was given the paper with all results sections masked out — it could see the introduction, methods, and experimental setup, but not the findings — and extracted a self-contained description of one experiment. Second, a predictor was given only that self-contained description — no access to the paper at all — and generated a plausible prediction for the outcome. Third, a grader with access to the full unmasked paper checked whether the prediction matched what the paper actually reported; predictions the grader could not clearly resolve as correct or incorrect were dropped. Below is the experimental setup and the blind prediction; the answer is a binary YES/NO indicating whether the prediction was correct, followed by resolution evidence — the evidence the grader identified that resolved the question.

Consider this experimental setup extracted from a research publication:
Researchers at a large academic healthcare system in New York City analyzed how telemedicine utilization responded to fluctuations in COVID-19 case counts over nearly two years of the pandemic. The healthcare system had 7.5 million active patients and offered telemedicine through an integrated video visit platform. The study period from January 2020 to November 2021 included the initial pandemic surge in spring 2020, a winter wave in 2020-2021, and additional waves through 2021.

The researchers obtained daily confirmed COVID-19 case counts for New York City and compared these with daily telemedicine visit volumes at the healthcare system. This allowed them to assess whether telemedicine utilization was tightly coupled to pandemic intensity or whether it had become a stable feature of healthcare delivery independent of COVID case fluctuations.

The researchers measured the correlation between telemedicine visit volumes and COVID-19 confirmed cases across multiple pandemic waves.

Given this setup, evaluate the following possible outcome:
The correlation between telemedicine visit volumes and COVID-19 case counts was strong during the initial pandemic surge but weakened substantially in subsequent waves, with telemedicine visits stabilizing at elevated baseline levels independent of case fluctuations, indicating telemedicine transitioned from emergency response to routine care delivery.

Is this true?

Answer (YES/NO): YES